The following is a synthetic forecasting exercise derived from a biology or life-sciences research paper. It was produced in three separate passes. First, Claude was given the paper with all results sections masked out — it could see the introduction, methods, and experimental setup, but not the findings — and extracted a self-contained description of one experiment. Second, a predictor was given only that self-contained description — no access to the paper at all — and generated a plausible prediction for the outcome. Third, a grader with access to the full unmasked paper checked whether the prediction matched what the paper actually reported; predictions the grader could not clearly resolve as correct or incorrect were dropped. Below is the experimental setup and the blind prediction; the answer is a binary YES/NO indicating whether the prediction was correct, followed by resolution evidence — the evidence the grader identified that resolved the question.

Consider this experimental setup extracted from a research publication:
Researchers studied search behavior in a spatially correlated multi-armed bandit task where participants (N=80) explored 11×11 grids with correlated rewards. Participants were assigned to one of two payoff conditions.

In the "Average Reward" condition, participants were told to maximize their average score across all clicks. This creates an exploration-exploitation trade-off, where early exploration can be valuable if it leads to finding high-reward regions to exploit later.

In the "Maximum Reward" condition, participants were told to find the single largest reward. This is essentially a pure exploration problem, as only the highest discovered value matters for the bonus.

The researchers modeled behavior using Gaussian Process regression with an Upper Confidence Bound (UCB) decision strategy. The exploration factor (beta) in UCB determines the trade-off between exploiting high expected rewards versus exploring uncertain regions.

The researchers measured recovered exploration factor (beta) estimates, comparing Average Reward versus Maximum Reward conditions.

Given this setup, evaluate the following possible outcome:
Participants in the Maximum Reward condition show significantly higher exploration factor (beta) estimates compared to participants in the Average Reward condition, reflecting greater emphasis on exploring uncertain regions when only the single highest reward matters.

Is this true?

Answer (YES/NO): NO